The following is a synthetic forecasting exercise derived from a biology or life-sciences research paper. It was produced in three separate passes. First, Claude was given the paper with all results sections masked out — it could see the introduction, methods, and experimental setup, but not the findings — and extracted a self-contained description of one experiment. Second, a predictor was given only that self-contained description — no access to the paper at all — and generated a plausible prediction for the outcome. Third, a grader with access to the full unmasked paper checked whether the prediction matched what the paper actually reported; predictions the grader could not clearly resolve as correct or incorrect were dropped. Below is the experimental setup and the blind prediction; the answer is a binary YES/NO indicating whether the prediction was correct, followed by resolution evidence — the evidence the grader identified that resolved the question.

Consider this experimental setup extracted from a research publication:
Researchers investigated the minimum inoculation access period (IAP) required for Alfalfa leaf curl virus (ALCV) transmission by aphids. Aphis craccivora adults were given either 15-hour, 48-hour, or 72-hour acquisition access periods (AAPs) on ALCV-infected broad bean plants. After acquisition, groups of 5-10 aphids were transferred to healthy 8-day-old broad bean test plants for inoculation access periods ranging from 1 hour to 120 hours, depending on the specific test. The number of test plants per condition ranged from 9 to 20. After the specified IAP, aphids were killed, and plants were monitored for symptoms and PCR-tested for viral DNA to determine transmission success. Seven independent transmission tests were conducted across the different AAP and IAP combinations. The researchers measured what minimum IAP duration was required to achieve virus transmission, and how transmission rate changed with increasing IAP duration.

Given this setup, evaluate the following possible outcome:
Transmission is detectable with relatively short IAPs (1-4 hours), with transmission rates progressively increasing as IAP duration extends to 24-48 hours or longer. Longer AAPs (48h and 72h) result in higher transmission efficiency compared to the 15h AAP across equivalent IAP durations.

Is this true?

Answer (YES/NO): NO